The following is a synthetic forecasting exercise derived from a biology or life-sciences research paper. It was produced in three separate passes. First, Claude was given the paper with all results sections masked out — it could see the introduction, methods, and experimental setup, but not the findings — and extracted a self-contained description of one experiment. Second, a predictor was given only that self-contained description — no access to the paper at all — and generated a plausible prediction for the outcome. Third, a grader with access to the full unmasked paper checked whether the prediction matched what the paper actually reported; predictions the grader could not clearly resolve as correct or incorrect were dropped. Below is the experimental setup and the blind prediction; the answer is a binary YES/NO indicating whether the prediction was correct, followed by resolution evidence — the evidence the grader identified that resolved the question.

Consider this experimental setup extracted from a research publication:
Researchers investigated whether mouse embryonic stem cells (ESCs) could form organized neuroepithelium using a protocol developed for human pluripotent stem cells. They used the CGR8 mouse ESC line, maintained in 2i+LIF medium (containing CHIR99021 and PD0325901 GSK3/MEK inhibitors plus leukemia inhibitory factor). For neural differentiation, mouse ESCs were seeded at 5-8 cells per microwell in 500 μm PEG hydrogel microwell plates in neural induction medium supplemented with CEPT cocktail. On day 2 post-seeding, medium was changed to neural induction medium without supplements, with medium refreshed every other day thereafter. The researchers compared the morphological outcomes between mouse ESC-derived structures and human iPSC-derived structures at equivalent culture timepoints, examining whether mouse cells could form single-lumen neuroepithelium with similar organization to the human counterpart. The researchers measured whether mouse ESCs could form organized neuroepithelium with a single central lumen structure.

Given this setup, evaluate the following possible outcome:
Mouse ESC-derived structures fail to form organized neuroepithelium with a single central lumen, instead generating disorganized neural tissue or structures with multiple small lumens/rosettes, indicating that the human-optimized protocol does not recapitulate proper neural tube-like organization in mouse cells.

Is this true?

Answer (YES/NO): NO